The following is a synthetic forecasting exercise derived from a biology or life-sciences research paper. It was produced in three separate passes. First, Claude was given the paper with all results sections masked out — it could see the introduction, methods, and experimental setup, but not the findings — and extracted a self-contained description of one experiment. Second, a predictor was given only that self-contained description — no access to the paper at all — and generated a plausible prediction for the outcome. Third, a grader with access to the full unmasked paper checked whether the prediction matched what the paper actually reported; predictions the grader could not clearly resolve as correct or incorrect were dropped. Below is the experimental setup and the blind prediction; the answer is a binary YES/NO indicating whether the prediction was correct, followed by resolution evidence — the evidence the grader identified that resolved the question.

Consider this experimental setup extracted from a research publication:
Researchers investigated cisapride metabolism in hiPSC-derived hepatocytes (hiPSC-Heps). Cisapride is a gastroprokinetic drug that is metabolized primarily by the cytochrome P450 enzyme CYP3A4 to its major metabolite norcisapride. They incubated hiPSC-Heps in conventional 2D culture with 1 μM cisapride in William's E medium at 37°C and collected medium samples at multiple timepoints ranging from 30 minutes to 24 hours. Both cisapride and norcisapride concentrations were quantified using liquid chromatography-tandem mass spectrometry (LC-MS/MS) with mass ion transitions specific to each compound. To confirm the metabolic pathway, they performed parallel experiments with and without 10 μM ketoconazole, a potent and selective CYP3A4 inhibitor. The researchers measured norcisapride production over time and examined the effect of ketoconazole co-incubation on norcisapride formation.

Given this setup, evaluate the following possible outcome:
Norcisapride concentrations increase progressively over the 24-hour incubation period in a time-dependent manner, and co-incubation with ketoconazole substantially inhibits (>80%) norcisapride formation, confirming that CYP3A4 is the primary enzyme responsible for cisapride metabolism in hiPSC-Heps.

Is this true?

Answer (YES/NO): NO